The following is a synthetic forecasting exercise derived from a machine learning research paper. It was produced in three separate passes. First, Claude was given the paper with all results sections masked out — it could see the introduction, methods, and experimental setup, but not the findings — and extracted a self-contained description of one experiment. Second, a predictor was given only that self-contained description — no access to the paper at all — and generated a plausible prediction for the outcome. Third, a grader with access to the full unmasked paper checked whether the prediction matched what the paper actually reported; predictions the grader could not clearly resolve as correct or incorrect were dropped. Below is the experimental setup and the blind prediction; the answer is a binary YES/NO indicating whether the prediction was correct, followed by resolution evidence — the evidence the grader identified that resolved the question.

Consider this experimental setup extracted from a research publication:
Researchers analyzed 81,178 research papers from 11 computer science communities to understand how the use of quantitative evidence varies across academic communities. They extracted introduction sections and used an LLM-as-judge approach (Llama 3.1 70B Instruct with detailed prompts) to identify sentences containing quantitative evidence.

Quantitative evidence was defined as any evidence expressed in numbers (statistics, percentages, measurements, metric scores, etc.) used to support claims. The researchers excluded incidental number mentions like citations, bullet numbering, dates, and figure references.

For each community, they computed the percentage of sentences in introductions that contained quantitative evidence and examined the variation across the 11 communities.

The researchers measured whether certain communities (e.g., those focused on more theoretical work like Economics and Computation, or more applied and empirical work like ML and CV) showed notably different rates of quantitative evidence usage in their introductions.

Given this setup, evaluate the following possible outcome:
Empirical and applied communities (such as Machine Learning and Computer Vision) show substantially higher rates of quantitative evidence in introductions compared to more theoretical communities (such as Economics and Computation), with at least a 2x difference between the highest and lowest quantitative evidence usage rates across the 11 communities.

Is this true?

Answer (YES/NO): NO